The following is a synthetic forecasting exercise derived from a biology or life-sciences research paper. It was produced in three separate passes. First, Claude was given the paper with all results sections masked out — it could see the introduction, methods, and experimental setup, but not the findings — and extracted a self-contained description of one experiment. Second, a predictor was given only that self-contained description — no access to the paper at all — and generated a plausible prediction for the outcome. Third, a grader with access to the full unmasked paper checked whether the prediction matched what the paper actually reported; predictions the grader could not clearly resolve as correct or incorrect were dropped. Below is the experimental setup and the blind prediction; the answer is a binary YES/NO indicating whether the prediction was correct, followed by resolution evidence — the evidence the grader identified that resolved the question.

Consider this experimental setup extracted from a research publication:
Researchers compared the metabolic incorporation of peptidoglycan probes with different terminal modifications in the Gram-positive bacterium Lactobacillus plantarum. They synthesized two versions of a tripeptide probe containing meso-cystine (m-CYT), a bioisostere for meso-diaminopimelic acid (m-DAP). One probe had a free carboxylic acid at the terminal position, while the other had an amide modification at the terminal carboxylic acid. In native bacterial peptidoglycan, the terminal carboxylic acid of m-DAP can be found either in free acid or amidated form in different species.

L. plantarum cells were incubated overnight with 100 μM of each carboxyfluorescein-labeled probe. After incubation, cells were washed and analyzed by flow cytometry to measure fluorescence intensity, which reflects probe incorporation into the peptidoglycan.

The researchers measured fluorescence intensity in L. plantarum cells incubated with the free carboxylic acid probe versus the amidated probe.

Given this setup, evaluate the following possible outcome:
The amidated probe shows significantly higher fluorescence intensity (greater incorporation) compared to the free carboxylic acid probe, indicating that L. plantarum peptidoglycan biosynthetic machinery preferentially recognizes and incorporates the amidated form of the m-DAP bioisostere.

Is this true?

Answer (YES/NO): YES